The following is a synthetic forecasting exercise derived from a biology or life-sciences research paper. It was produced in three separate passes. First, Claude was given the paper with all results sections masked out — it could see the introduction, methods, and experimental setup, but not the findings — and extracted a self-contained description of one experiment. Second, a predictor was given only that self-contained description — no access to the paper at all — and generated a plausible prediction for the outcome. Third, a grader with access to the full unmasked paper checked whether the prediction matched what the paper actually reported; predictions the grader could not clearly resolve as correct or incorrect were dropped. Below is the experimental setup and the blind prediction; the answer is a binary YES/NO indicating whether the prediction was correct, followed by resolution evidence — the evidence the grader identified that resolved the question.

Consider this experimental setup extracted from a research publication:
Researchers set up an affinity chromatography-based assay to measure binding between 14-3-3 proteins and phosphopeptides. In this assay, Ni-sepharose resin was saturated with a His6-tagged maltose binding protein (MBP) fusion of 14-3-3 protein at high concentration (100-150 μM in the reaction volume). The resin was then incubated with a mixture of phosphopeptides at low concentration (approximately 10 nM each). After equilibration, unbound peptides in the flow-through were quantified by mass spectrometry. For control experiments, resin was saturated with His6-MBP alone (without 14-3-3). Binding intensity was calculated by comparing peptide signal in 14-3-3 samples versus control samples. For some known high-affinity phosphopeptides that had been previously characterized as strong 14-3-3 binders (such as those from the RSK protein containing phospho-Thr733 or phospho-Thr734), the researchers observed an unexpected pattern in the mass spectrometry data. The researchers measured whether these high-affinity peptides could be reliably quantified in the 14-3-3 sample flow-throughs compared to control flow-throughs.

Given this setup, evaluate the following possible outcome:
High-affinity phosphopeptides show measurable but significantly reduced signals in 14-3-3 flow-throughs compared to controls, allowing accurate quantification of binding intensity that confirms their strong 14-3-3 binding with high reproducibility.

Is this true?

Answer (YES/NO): NO